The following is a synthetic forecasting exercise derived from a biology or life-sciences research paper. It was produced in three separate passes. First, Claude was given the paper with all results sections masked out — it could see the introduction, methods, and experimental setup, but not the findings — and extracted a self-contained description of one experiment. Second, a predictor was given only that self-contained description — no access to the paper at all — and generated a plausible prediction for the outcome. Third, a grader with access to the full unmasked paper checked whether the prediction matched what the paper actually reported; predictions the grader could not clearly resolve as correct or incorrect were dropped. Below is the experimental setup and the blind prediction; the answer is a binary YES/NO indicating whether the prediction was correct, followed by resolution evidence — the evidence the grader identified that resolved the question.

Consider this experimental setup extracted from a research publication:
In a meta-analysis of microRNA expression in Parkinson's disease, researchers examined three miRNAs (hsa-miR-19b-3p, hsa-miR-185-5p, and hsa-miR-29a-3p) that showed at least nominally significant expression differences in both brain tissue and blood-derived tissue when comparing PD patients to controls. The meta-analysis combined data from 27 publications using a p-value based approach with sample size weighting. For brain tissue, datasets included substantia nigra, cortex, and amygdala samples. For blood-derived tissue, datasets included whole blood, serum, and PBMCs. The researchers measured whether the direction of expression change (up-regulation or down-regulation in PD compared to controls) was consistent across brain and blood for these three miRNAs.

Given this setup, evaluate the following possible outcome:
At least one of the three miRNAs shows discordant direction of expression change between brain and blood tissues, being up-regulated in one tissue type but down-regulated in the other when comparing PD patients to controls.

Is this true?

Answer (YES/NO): YES